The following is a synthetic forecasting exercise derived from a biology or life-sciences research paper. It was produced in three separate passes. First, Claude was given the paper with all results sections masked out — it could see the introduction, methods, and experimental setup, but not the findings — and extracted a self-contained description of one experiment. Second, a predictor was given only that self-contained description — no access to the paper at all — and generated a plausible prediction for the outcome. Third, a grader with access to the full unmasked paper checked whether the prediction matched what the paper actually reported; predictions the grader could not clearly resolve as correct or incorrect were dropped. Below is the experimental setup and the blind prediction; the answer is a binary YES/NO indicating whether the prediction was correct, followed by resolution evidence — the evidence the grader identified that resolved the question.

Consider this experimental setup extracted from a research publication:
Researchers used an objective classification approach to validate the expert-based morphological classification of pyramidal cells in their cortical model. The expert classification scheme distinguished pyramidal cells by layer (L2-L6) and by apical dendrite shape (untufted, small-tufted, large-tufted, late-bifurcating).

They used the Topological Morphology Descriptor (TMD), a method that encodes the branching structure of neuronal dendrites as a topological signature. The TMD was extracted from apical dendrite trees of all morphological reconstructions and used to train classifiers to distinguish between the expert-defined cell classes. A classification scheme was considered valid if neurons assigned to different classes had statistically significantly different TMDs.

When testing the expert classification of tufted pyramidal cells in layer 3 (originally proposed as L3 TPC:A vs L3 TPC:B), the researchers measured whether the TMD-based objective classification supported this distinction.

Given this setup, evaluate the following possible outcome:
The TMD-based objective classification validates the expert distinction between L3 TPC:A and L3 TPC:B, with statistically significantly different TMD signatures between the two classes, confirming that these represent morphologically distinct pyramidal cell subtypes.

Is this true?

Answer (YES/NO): NO